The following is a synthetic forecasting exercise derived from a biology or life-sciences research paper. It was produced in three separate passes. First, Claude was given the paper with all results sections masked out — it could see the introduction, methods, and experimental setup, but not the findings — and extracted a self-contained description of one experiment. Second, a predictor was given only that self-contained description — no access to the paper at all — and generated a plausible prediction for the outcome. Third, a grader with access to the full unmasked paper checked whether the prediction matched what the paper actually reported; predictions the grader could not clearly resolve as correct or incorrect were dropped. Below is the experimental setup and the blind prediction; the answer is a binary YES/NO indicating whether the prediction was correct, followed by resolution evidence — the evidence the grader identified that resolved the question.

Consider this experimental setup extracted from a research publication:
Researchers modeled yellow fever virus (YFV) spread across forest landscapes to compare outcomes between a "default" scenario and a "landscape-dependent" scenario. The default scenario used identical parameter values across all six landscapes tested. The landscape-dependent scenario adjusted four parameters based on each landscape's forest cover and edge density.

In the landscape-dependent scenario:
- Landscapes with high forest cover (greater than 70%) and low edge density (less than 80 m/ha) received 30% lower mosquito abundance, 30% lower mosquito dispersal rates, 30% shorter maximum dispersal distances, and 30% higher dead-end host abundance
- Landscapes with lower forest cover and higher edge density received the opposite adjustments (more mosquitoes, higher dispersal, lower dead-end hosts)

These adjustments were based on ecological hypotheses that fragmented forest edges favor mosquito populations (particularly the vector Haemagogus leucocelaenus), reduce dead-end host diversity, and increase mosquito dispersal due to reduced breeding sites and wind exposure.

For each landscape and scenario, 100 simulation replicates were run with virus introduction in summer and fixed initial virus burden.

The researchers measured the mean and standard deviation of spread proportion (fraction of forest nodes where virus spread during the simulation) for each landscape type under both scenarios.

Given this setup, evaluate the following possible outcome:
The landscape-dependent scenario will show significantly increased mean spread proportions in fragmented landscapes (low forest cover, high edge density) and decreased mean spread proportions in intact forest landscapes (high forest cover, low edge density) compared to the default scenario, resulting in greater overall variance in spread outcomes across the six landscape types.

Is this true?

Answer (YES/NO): NO